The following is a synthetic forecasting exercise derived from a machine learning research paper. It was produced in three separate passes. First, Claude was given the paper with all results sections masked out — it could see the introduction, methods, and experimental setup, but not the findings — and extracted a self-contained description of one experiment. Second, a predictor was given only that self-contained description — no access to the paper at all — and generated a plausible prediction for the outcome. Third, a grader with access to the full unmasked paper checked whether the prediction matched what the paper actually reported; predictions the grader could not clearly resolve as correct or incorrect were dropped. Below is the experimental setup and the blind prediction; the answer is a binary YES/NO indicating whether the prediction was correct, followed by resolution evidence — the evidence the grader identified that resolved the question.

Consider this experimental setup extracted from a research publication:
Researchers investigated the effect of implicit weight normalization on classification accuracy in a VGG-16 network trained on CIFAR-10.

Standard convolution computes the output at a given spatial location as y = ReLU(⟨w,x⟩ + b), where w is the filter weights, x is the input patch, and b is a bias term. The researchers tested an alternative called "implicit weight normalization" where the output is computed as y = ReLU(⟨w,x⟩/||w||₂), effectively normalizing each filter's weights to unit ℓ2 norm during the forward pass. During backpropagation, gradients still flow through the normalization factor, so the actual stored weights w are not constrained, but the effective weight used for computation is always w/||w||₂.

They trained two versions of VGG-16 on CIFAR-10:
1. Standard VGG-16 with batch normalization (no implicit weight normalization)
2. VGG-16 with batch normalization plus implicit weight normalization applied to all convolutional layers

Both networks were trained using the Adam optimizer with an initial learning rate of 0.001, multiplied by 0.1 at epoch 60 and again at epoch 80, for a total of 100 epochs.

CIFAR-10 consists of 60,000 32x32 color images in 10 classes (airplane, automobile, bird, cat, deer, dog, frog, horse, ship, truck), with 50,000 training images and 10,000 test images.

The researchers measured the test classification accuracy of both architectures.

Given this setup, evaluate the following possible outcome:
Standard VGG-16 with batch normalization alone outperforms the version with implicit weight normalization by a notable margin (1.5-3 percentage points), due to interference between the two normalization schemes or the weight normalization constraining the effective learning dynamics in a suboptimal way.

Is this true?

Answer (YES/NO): NO